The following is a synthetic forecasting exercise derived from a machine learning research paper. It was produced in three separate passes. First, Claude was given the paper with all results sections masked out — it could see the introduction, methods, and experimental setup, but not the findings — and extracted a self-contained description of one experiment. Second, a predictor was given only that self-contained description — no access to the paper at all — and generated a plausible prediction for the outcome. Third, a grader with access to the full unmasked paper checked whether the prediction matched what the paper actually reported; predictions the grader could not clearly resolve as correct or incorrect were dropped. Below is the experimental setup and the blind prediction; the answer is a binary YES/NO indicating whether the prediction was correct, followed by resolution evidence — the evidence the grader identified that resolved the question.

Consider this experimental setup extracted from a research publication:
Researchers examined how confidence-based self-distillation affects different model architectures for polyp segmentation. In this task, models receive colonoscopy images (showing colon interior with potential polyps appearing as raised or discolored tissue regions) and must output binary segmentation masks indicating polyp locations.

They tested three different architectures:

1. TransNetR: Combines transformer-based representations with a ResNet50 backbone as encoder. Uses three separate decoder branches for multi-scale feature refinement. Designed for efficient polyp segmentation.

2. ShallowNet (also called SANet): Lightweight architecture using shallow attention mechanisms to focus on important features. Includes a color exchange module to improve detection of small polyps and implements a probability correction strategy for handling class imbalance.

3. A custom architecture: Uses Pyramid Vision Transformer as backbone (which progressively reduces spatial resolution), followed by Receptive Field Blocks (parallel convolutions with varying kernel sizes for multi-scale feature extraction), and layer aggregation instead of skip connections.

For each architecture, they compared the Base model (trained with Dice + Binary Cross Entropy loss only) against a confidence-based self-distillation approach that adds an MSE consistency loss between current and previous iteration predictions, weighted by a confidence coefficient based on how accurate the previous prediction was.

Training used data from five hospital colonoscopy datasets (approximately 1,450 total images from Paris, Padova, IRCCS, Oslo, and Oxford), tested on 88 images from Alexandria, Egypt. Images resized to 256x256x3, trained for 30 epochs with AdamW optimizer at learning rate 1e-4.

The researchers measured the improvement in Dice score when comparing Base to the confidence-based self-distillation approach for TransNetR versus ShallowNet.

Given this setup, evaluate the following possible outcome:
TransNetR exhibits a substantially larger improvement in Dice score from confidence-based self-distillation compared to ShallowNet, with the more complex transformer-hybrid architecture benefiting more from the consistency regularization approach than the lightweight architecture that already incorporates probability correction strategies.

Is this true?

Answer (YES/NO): NO